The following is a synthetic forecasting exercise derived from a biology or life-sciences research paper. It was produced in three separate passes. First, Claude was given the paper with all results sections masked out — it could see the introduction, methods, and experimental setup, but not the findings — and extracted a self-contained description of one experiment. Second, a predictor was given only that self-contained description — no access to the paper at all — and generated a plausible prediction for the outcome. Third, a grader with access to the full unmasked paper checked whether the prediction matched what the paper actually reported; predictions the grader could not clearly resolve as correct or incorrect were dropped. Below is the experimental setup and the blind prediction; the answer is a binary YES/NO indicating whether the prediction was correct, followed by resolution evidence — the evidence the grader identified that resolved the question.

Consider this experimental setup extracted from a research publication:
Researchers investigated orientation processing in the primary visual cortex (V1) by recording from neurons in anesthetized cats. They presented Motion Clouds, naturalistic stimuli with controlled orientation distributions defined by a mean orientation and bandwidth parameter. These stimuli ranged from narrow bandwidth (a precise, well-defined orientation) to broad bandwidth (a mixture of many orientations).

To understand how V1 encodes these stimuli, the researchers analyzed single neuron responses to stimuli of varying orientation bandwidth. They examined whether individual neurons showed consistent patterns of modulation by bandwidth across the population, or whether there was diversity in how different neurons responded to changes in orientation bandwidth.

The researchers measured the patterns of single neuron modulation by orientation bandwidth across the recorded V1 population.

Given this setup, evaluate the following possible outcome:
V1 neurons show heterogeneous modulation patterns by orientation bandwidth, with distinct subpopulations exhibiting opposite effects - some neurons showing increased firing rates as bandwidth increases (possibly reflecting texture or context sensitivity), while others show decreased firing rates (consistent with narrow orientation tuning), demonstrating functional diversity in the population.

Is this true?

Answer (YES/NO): NO